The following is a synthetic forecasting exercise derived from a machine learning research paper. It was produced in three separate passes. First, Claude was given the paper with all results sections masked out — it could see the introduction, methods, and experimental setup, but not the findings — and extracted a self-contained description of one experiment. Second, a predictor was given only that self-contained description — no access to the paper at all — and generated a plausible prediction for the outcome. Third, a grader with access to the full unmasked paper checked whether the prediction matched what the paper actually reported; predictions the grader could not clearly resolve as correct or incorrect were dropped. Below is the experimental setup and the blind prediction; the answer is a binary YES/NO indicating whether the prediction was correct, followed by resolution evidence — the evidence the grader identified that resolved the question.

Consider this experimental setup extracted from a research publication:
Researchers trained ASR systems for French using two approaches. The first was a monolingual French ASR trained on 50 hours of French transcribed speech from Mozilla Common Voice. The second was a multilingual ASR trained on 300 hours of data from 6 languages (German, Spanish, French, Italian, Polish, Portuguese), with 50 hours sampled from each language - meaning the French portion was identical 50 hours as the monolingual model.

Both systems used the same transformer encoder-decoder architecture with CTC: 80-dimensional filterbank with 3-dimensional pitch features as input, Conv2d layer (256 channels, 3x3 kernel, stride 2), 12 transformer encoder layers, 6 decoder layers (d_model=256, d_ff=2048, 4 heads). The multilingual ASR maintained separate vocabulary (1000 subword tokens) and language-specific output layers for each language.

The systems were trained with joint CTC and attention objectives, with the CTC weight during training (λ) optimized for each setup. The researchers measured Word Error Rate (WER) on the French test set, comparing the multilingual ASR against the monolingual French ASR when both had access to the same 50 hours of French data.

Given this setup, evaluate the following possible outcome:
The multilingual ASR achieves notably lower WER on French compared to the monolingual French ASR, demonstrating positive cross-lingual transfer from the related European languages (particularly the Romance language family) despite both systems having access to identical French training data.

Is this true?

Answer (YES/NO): YES